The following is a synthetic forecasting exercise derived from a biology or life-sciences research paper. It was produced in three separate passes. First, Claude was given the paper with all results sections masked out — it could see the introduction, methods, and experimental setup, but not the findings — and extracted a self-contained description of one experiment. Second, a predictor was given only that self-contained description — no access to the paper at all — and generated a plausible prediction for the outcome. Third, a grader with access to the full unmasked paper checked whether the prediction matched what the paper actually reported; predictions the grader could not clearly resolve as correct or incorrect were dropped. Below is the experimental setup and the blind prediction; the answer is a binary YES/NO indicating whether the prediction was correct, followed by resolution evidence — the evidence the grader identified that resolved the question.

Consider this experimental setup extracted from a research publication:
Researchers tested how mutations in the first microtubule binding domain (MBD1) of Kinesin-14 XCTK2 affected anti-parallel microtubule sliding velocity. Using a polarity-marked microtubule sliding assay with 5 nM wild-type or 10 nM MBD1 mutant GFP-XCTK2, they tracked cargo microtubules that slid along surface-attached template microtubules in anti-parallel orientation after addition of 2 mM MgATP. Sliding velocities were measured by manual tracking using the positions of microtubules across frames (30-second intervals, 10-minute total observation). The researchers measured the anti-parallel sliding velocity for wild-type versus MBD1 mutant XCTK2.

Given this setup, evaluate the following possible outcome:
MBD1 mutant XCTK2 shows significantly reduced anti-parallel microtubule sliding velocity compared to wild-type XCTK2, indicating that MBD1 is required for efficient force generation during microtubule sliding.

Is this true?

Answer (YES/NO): NO